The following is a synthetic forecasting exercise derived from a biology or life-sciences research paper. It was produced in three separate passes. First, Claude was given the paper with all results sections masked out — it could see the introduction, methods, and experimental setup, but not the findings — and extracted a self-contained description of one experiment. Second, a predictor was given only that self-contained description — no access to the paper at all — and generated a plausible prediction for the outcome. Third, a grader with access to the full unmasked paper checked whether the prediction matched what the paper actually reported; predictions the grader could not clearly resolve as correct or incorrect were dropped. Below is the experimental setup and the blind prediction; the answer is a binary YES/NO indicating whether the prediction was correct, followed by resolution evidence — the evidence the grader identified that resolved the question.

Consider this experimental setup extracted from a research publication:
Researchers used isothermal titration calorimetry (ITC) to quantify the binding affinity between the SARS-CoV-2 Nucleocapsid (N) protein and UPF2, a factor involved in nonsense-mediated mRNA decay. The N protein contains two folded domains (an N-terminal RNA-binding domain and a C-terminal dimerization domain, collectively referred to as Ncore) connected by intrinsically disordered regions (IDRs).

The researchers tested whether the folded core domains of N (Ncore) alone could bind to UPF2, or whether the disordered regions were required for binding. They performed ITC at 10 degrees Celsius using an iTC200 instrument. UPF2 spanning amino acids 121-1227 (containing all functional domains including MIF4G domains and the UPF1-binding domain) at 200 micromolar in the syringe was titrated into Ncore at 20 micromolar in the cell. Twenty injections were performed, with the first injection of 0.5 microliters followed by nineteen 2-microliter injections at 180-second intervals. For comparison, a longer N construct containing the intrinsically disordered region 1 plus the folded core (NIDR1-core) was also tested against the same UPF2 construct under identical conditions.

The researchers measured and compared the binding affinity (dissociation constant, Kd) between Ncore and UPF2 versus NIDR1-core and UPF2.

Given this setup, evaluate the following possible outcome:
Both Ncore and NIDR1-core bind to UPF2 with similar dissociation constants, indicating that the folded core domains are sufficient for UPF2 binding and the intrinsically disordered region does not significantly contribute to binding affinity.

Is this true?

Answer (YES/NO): NO